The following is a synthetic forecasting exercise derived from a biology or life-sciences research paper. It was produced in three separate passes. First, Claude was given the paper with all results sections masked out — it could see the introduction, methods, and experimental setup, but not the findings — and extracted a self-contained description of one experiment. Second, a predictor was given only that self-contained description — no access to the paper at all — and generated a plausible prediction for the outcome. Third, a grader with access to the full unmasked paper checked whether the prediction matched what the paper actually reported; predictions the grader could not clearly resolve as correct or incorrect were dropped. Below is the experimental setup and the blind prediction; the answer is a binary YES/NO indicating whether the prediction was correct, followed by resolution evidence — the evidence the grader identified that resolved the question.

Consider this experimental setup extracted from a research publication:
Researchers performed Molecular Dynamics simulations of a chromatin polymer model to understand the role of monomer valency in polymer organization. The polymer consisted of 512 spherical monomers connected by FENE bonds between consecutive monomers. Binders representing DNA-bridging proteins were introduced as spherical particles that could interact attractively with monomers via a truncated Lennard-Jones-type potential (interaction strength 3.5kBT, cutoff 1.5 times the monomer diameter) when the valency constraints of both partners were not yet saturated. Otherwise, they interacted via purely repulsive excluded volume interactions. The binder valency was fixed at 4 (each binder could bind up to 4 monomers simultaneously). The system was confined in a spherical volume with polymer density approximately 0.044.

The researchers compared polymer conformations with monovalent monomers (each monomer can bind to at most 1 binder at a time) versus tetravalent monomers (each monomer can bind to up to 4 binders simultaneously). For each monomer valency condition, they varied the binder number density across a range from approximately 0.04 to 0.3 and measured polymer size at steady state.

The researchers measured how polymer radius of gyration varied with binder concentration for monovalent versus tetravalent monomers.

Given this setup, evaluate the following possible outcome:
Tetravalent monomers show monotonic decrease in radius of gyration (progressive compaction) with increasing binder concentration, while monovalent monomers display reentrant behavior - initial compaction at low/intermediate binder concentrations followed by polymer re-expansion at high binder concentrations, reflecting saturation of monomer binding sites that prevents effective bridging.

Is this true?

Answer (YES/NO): NO